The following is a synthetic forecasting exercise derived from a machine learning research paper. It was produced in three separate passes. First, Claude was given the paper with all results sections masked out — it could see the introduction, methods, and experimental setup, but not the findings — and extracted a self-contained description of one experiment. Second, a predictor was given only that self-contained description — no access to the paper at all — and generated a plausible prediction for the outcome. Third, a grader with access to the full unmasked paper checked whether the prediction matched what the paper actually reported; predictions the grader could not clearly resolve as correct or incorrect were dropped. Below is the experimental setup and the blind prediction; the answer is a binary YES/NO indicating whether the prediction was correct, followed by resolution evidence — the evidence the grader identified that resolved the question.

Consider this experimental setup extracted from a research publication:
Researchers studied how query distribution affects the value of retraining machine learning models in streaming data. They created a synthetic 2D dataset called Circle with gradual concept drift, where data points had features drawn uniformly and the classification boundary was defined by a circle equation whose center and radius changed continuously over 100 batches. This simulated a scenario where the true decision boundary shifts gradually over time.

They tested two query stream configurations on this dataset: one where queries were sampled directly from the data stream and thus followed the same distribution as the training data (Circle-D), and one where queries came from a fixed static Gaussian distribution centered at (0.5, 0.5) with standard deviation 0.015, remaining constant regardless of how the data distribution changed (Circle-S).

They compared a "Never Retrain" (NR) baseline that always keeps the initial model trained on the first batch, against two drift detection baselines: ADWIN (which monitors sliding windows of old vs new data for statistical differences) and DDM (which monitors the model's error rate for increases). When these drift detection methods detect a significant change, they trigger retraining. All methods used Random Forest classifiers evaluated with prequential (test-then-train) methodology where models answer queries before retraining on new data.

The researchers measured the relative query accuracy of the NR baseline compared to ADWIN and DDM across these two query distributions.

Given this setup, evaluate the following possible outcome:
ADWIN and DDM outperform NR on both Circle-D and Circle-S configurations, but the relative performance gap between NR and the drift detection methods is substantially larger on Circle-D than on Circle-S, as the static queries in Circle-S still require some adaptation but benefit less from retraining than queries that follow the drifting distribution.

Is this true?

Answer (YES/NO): NO